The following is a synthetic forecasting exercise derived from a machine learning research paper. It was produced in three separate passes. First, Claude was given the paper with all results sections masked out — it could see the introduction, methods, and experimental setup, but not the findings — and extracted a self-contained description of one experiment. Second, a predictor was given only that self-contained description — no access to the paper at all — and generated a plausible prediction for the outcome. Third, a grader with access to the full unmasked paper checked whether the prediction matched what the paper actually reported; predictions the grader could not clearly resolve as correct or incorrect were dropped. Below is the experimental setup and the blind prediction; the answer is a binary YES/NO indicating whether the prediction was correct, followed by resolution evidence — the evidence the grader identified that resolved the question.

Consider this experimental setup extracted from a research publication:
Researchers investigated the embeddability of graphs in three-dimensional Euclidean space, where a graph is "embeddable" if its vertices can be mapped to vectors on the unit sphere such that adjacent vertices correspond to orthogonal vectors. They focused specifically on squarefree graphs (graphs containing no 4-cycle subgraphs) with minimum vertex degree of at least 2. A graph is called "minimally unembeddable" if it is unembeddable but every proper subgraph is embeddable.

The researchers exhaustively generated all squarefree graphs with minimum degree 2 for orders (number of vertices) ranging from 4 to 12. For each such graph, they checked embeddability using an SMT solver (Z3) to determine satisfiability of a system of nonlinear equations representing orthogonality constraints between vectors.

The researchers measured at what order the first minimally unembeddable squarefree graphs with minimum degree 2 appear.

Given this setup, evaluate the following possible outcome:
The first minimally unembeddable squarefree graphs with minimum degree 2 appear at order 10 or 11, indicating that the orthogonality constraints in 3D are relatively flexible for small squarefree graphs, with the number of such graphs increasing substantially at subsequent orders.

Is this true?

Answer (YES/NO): YES